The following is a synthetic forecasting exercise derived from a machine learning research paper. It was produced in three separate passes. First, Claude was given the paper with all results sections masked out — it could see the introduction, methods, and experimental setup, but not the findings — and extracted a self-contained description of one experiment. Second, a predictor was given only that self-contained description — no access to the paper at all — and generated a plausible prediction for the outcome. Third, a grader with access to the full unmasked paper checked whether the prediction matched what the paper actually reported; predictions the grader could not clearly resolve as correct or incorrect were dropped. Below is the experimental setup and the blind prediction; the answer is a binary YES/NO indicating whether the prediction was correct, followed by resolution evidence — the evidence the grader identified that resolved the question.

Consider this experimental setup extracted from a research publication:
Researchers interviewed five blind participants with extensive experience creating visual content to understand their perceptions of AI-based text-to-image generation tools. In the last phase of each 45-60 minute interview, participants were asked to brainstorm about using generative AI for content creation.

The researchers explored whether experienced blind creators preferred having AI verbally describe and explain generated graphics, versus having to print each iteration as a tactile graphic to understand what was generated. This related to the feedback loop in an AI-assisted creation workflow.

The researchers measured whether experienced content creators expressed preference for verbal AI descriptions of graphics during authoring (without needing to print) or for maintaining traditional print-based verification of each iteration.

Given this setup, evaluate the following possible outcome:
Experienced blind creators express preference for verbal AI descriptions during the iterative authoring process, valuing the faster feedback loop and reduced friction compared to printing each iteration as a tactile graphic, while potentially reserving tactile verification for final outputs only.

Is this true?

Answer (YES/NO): YES